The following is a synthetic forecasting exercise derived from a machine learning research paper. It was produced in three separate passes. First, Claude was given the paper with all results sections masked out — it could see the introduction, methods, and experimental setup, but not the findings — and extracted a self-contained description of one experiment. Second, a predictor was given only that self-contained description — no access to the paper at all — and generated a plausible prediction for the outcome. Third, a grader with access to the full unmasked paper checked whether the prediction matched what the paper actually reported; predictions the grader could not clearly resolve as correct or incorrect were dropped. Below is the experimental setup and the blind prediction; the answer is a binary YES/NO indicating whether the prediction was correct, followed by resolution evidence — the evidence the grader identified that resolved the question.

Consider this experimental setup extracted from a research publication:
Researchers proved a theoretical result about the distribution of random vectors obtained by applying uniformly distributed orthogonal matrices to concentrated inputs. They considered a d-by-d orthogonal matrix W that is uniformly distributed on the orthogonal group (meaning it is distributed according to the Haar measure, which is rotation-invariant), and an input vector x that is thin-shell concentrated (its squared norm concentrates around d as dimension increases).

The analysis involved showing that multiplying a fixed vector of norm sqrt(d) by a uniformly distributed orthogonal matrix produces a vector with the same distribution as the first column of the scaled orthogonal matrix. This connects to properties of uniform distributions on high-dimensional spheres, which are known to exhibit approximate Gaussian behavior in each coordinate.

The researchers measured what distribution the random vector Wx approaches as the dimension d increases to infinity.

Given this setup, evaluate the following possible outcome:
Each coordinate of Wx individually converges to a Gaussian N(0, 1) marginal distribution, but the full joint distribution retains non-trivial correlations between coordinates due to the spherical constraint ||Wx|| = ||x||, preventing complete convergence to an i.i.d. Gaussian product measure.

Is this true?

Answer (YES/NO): YES